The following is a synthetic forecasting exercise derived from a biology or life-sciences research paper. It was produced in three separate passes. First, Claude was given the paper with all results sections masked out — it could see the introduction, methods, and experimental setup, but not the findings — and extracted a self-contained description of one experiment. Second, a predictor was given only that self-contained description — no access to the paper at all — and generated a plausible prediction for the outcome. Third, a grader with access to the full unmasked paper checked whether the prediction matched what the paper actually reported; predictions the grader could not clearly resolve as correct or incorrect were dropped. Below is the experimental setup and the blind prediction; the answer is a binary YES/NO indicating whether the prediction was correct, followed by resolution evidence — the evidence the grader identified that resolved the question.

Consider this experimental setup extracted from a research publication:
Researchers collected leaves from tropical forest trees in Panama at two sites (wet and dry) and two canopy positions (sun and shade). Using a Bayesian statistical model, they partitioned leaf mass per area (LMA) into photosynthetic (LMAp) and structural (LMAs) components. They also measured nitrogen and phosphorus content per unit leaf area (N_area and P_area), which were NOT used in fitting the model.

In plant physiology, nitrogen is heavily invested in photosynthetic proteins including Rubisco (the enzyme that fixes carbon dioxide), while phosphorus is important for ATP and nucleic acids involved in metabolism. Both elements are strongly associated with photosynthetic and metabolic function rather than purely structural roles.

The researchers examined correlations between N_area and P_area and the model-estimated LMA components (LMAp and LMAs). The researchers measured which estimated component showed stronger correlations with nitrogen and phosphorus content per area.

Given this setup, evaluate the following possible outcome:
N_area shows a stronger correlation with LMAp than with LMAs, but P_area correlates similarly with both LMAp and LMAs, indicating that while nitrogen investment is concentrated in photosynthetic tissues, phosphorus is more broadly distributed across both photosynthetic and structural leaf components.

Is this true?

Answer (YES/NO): NO